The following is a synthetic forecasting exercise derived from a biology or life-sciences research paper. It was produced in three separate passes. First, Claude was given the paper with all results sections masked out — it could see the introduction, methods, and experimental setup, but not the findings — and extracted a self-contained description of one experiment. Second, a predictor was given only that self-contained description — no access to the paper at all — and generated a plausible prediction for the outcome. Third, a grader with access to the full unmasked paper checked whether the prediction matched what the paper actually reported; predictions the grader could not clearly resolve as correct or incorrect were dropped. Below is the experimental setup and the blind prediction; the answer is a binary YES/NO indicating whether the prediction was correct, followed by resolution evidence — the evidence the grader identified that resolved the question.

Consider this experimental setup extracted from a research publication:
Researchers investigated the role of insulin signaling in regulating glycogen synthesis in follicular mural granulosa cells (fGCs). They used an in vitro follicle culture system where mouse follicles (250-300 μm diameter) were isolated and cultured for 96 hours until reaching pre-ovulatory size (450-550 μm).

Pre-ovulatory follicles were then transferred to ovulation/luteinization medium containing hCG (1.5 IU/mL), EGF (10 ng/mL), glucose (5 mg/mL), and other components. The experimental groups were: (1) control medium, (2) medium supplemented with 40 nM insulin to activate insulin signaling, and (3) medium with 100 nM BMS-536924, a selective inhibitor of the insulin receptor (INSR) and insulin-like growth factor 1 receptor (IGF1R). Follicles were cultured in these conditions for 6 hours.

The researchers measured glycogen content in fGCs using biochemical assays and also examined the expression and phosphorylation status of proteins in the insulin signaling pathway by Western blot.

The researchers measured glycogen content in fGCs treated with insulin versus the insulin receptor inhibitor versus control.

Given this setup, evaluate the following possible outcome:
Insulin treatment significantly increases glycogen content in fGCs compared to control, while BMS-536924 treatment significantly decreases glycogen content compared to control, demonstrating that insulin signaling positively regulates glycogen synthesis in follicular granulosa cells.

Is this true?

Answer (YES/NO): YES